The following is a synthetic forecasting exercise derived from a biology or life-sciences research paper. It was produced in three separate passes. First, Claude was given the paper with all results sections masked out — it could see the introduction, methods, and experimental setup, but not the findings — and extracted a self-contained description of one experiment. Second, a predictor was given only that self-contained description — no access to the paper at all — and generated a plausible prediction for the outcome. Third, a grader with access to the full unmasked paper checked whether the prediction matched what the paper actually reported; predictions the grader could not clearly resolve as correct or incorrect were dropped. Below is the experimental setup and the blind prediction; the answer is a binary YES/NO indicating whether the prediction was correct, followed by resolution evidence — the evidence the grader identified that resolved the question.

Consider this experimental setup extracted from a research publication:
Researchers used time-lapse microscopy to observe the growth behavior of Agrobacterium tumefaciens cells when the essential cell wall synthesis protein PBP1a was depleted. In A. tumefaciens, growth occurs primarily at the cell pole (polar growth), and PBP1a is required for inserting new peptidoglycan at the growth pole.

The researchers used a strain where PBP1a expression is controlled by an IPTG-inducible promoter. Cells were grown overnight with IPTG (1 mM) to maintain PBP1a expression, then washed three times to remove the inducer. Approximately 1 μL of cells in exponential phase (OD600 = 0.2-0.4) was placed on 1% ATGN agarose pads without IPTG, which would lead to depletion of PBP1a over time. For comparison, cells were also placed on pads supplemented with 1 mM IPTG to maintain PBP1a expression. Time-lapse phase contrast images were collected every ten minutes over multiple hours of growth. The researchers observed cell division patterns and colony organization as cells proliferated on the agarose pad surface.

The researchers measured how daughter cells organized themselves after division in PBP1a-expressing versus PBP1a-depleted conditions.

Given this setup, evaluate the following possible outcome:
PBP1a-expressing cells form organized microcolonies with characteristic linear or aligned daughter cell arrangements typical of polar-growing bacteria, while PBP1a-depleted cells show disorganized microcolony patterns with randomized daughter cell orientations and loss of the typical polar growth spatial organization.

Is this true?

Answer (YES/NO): NO